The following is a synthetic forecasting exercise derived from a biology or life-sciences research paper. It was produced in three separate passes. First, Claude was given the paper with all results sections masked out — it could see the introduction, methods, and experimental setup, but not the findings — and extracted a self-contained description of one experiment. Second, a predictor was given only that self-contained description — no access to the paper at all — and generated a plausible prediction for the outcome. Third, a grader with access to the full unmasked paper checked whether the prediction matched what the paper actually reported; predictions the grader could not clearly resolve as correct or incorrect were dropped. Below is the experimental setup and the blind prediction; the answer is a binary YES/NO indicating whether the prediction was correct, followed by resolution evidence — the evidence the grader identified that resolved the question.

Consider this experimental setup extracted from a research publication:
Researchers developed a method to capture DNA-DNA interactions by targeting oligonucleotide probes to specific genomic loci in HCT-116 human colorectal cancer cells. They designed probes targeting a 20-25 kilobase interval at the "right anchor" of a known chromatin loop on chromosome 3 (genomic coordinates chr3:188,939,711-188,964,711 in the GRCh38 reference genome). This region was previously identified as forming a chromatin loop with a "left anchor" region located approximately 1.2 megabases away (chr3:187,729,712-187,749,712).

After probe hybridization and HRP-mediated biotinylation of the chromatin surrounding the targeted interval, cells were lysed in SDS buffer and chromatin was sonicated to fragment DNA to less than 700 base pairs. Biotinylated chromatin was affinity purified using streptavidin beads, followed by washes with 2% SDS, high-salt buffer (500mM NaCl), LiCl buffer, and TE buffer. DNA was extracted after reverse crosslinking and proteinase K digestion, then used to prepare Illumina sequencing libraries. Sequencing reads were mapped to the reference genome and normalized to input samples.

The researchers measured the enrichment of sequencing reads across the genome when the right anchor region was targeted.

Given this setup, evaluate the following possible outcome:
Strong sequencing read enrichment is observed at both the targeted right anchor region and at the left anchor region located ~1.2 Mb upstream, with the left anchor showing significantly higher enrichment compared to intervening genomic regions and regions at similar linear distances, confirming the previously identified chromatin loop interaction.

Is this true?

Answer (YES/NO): YES